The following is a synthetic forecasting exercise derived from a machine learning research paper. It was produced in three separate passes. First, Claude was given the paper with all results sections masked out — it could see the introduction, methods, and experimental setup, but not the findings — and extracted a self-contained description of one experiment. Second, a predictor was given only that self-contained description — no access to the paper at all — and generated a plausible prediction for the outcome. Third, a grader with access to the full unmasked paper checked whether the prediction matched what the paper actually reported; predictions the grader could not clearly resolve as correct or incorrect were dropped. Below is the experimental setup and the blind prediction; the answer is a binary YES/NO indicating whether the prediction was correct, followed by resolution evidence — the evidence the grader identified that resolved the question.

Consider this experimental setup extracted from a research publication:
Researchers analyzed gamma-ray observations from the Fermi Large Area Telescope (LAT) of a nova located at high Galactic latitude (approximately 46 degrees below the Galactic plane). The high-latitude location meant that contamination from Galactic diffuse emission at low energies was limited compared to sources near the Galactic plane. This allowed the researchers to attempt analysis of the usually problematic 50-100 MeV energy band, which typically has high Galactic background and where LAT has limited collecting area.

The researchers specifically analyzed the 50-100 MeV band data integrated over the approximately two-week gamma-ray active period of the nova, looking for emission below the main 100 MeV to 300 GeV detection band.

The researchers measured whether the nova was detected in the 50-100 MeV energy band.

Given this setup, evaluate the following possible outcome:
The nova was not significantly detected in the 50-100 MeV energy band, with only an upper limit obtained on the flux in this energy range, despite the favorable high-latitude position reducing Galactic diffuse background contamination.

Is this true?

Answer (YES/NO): YES